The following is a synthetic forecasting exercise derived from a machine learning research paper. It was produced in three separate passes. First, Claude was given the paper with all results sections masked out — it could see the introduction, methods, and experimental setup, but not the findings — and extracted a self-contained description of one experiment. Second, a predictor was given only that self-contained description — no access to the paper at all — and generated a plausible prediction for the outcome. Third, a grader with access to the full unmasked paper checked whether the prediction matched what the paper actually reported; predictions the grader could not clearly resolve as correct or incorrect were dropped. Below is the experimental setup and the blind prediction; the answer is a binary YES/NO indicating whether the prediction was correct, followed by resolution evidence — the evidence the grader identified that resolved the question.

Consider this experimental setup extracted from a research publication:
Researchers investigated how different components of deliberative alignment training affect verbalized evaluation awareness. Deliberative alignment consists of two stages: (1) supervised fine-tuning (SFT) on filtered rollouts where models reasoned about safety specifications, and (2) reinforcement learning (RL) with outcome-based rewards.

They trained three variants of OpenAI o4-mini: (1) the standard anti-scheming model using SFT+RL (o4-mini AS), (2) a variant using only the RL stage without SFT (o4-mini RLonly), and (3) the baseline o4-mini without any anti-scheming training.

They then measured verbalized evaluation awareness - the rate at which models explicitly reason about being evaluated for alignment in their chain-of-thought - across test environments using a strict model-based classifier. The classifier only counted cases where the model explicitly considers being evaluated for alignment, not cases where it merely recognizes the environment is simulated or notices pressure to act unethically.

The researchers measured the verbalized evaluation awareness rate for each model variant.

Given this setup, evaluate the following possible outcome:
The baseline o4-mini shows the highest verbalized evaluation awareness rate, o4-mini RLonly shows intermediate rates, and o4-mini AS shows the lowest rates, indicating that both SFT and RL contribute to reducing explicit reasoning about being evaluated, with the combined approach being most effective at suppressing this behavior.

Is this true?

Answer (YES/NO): NO